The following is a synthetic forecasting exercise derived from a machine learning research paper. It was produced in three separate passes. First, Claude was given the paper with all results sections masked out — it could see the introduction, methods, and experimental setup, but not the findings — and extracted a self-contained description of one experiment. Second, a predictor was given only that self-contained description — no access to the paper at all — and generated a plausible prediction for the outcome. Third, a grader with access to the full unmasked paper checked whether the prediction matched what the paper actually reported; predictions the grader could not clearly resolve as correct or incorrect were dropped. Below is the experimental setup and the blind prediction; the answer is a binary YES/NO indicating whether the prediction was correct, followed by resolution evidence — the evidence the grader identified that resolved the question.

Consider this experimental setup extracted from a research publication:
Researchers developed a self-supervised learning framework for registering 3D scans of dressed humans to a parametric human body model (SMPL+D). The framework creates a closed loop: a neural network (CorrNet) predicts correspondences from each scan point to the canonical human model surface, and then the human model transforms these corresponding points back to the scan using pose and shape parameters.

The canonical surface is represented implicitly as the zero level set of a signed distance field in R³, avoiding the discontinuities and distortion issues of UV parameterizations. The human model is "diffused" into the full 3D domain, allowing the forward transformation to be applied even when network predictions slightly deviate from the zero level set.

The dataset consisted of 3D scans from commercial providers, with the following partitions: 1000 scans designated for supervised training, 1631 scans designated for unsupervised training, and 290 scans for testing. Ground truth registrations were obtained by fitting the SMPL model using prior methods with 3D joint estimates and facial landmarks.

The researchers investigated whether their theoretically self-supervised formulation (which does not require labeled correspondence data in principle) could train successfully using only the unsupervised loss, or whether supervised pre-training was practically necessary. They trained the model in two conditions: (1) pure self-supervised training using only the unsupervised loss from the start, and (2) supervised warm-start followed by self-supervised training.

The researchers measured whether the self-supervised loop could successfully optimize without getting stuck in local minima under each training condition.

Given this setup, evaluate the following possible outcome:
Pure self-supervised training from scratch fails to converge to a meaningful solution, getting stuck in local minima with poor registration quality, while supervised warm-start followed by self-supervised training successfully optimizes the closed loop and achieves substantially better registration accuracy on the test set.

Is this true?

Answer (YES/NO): YES